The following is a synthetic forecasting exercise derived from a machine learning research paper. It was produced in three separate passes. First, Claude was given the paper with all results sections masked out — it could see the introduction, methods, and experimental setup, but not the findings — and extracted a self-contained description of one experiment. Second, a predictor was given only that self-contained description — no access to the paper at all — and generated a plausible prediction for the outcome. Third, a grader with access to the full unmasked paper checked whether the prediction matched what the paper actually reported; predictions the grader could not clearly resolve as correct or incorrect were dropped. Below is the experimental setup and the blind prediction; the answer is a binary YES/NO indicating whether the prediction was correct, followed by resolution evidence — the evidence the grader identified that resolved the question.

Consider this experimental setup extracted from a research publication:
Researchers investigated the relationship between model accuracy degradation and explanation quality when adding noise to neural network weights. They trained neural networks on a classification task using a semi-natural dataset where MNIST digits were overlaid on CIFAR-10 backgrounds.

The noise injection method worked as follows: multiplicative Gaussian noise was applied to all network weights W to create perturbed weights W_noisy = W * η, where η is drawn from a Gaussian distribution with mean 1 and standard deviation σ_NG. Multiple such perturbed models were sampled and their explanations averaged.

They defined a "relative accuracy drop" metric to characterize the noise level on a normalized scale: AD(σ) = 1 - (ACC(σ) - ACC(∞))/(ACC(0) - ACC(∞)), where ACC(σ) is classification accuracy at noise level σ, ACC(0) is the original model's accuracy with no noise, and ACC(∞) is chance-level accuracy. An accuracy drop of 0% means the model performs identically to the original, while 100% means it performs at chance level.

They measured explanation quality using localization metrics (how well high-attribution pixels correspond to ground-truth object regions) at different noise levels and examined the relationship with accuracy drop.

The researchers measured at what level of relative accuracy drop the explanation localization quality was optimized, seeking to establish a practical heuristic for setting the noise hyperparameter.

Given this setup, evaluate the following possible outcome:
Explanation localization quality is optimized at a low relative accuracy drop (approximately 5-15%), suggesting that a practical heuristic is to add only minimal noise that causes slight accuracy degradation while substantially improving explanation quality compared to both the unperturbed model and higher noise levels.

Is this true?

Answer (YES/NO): YES